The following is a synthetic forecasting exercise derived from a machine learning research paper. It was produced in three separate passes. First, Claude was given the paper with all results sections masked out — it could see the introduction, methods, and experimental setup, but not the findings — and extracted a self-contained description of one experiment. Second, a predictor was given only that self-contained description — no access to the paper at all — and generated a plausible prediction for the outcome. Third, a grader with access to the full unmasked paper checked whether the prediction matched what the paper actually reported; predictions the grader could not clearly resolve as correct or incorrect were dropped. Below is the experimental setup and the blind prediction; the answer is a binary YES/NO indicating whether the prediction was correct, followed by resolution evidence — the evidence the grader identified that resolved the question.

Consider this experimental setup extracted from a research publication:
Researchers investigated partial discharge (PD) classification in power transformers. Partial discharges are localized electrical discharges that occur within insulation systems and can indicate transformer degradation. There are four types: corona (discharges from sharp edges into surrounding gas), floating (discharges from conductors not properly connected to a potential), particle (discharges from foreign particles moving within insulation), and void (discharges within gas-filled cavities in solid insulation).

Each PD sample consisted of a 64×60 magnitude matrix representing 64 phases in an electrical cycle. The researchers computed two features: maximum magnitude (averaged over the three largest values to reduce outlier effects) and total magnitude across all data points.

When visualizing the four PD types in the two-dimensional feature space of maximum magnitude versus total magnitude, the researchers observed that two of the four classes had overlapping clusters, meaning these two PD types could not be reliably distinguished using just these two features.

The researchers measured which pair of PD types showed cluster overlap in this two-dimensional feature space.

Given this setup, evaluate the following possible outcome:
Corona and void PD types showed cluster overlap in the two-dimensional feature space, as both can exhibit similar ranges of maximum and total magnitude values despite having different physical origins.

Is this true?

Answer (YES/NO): NO